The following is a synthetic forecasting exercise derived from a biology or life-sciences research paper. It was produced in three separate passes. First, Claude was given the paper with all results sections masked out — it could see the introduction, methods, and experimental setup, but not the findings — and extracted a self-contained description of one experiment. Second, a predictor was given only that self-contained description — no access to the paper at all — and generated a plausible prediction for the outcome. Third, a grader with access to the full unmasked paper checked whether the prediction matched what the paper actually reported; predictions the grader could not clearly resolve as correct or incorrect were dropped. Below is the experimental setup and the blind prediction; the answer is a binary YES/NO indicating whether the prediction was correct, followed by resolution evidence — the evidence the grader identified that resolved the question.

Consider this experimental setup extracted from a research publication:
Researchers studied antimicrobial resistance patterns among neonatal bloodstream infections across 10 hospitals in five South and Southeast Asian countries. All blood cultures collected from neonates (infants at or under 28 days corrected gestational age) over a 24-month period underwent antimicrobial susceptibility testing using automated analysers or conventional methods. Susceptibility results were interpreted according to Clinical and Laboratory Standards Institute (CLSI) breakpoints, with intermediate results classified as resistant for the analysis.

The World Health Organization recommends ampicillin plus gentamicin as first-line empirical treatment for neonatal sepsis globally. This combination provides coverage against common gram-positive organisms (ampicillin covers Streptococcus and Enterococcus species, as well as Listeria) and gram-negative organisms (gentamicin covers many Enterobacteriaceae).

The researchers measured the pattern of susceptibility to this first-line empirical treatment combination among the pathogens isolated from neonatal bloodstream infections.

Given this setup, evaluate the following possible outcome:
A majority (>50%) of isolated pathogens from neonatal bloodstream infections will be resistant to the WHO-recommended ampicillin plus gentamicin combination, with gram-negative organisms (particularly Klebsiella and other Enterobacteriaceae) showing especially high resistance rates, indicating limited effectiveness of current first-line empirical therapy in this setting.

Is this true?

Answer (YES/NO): YES